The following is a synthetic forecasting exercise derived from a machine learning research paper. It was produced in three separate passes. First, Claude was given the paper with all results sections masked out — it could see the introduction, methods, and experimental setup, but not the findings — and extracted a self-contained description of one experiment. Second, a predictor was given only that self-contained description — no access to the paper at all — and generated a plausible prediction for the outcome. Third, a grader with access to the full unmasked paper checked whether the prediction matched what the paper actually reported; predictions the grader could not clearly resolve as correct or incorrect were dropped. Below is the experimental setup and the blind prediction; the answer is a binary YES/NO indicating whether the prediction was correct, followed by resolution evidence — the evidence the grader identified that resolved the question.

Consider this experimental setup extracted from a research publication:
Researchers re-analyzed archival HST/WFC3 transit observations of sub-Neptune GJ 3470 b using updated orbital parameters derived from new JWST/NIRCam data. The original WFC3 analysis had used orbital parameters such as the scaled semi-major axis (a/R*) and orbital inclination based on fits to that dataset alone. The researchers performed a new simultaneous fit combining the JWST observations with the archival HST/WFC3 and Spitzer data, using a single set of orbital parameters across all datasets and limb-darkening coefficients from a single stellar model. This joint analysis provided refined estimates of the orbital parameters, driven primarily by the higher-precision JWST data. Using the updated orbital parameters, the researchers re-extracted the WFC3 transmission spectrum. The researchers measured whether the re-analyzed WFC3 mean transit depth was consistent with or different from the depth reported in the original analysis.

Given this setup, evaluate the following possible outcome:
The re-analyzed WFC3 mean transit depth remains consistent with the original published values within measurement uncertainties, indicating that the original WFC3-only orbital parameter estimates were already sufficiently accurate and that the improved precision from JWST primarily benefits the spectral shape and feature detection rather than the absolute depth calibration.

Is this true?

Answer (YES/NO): NO